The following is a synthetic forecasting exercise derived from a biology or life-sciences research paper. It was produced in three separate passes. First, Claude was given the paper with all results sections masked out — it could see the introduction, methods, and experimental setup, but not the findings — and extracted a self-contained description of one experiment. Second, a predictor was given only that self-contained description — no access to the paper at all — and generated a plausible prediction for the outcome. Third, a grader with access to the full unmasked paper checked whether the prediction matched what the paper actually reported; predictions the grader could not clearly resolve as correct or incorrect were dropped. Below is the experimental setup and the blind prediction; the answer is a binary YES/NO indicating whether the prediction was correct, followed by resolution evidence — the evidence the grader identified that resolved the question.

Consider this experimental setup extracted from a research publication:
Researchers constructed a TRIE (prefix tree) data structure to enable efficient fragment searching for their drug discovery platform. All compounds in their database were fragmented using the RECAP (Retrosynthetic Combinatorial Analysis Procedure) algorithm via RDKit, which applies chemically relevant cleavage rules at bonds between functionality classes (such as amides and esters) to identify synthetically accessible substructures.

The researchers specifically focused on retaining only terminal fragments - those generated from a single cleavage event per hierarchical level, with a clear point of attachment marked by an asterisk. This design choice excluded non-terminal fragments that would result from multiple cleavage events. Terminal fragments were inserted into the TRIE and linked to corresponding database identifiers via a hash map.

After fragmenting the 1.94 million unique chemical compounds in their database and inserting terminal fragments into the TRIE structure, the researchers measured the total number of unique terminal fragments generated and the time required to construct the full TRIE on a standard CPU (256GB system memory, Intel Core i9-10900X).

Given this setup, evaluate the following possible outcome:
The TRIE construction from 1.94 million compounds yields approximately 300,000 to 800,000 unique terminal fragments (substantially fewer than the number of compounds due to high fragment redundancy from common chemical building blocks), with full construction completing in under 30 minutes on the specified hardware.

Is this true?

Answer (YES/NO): NO